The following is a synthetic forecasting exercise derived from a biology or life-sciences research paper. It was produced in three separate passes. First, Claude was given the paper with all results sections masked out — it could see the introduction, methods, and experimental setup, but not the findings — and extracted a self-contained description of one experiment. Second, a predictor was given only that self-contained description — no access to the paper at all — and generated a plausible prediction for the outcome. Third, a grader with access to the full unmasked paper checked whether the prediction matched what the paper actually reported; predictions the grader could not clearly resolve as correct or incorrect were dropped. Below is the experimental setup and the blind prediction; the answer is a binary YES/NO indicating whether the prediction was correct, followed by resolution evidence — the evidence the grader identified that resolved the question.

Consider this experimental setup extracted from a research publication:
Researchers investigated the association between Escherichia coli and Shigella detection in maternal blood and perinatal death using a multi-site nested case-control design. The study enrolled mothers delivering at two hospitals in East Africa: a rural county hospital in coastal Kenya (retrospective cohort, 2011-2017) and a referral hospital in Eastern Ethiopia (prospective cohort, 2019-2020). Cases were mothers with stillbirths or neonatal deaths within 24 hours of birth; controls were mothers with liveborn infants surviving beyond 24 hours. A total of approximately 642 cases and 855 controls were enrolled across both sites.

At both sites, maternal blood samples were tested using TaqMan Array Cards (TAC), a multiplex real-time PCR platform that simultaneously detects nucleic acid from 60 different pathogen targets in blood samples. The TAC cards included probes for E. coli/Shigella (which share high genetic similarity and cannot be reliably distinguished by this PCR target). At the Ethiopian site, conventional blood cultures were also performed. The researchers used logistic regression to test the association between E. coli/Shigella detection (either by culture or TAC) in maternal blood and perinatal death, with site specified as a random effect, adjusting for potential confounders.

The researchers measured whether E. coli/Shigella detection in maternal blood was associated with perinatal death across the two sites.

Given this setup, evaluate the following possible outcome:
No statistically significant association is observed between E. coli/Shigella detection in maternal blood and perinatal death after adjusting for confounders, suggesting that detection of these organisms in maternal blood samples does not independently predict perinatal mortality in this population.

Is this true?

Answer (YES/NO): NO